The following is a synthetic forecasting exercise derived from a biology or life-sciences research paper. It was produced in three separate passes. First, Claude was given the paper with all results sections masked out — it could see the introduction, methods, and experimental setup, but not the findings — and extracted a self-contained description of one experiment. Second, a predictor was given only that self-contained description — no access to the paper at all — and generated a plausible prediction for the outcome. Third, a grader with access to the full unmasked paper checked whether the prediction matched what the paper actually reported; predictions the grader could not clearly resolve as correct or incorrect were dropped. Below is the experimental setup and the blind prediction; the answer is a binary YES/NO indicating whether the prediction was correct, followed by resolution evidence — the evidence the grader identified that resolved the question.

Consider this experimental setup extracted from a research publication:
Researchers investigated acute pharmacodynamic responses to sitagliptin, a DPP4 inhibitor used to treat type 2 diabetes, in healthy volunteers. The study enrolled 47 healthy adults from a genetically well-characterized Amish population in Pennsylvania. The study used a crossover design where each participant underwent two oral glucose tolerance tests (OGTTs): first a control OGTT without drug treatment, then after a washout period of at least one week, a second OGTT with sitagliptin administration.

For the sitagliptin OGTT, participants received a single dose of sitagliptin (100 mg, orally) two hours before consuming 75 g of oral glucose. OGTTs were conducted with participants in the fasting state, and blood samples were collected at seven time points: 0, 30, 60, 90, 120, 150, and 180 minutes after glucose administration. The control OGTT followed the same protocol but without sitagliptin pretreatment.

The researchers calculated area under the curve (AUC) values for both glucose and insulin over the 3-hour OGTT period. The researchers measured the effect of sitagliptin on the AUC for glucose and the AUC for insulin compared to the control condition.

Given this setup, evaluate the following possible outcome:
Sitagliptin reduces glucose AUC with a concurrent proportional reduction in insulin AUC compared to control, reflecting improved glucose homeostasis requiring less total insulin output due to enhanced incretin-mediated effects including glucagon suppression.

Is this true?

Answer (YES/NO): NO